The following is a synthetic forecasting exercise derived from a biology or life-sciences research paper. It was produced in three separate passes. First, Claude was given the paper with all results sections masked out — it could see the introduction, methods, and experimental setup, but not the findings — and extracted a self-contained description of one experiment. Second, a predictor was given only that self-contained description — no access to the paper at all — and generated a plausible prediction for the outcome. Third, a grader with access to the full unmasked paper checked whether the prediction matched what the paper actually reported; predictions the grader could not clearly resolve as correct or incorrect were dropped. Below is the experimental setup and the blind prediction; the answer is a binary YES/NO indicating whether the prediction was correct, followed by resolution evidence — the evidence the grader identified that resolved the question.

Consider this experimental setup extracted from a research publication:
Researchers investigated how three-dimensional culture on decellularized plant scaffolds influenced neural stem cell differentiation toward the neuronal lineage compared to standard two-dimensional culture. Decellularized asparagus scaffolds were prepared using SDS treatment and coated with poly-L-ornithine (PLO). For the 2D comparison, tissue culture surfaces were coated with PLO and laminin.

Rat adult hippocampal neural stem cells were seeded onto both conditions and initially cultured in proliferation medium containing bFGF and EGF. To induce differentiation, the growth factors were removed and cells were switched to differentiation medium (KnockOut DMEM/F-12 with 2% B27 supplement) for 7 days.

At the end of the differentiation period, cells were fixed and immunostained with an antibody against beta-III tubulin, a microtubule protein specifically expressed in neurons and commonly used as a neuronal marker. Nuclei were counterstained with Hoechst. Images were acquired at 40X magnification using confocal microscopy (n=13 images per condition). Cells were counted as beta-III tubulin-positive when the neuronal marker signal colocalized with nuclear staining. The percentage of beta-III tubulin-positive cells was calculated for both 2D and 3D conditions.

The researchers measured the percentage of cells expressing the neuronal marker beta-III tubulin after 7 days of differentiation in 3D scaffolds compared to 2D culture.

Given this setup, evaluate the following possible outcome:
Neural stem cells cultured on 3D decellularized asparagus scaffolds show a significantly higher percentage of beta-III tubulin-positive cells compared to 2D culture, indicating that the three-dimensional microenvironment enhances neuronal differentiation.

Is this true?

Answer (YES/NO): YES